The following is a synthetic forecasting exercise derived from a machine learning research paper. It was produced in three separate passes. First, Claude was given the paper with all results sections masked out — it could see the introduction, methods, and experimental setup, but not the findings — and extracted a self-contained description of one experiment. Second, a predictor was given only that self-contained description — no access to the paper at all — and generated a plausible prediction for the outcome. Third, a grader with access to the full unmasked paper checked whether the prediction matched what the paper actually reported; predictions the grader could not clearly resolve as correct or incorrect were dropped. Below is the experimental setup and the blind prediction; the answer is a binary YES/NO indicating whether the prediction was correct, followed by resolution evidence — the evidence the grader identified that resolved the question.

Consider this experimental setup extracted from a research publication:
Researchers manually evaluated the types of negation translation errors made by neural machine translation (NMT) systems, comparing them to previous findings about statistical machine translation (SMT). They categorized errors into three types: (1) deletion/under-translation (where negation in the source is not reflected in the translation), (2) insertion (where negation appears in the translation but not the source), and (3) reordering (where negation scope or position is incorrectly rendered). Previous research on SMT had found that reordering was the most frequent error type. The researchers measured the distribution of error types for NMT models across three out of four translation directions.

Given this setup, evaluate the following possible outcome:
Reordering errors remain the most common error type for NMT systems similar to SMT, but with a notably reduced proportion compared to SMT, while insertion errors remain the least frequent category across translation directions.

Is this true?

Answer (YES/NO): NO